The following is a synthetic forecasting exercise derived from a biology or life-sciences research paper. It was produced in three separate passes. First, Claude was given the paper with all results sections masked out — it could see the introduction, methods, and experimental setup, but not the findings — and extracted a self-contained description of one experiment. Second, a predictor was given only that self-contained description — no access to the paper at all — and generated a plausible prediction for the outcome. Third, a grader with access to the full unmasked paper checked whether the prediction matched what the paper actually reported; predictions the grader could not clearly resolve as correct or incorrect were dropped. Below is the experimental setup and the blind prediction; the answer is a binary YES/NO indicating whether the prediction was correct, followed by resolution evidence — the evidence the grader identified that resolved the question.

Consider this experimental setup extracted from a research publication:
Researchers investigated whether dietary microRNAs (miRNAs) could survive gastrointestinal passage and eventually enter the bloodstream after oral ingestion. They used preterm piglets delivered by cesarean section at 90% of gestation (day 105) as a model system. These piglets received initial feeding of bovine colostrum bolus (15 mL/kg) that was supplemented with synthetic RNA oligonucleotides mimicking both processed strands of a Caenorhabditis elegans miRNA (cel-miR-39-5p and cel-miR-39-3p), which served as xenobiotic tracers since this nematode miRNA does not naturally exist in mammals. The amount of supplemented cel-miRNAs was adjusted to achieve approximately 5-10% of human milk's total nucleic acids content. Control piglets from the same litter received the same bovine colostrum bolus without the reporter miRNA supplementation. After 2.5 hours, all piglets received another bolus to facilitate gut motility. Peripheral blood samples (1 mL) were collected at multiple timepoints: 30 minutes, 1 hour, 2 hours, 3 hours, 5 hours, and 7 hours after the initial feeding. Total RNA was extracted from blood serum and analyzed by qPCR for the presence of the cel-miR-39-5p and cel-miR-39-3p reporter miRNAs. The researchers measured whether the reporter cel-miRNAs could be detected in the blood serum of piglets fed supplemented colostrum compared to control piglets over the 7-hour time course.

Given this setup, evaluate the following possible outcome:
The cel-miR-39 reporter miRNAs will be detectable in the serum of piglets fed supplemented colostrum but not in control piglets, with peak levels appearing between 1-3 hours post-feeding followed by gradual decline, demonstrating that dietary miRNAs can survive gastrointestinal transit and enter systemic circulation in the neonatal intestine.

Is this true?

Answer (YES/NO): NO